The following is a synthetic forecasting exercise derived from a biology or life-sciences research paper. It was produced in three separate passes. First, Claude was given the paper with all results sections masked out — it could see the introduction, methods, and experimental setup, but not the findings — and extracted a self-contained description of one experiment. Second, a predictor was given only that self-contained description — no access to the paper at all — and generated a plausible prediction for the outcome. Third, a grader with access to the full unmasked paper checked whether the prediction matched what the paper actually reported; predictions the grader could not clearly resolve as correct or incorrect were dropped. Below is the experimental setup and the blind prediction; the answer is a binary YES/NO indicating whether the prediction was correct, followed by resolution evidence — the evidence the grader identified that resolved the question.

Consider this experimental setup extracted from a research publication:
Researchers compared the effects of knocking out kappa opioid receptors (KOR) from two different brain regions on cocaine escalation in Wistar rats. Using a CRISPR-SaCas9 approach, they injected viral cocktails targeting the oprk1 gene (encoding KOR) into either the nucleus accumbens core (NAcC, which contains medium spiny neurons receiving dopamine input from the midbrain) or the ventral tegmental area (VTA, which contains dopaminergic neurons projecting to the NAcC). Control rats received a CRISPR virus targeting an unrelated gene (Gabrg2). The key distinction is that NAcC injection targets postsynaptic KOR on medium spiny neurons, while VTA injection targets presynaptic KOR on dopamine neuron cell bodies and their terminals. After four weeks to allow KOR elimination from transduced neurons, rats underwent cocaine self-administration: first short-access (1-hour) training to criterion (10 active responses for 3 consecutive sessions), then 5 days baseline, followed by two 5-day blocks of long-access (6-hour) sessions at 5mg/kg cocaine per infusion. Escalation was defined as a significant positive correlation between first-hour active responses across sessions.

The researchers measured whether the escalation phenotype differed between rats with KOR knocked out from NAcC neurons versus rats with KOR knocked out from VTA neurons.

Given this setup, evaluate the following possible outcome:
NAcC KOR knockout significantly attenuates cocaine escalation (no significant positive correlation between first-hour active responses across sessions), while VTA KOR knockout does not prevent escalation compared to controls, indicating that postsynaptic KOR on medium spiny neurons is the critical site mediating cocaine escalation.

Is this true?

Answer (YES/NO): NO